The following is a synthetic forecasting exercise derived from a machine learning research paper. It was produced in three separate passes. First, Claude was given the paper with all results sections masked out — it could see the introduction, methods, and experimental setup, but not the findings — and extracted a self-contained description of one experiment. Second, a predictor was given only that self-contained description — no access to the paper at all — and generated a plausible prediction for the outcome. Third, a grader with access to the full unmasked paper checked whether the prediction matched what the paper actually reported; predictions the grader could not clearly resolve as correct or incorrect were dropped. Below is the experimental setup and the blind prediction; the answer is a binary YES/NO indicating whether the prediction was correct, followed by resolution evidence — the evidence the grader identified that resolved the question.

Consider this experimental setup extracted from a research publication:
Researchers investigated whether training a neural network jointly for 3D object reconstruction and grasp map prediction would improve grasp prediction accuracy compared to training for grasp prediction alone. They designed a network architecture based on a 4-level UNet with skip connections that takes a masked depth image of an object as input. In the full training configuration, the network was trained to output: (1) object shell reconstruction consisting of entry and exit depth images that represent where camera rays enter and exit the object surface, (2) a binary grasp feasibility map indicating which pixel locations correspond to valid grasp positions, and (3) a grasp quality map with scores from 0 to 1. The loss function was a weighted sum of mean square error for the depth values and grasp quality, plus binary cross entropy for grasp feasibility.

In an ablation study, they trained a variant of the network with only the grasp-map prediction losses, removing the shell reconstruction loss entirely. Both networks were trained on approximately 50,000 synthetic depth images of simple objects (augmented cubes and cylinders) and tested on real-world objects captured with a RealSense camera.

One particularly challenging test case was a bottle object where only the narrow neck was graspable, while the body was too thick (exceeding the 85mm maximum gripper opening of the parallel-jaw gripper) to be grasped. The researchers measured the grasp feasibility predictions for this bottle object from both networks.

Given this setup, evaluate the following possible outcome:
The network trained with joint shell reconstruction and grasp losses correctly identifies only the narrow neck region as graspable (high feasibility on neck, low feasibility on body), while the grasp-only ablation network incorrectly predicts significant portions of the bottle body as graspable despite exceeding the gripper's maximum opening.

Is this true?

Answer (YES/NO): YES